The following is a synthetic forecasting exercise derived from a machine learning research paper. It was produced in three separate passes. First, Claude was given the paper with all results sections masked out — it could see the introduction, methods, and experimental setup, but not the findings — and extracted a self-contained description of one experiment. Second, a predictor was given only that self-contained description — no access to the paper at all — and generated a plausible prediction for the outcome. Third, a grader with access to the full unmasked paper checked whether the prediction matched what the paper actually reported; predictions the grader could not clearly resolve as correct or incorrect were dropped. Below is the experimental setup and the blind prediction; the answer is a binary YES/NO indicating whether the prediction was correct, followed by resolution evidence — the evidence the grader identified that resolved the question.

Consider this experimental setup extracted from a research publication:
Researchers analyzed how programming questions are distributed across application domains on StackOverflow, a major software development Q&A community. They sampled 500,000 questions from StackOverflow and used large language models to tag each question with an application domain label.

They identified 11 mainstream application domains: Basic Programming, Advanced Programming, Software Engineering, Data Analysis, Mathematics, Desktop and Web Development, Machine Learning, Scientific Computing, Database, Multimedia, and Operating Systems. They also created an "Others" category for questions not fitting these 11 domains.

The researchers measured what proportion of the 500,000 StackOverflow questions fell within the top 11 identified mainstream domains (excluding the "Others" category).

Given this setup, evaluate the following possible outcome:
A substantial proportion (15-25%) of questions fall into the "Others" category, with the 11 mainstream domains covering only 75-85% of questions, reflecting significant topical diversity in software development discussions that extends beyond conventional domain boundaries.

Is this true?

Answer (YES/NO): NO